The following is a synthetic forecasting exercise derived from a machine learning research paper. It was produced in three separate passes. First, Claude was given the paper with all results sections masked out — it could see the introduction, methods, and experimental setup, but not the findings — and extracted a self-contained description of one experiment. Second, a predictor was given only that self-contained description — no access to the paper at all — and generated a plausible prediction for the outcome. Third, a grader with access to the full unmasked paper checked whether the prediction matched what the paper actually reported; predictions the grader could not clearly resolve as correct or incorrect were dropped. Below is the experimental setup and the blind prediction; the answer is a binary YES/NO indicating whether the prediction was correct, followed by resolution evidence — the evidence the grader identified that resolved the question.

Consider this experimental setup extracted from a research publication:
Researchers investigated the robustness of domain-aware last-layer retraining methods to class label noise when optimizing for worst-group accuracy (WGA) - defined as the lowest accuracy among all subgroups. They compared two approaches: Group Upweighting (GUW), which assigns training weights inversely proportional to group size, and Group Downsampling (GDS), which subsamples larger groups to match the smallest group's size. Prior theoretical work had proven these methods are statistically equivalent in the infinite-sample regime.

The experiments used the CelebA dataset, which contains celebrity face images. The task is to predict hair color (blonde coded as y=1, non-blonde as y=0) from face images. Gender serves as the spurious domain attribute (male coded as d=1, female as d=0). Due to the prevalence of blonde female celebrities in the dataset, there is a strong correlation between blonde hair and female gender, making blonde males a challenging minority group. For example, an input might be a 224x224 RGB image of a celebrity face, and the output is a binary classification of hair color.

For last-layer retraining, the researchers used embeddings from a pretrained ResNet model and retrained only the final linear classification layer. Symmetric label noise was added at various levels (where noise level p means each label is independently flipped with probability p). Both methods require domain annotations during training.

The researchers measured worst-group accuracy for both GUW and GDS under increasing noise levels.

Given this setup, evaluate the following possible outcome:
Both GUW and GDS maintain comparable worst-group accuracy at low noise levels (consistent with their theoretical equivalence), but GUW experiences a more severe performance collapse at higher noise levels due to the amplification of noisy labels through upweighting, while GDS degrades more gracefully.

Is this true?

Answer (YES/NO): NO